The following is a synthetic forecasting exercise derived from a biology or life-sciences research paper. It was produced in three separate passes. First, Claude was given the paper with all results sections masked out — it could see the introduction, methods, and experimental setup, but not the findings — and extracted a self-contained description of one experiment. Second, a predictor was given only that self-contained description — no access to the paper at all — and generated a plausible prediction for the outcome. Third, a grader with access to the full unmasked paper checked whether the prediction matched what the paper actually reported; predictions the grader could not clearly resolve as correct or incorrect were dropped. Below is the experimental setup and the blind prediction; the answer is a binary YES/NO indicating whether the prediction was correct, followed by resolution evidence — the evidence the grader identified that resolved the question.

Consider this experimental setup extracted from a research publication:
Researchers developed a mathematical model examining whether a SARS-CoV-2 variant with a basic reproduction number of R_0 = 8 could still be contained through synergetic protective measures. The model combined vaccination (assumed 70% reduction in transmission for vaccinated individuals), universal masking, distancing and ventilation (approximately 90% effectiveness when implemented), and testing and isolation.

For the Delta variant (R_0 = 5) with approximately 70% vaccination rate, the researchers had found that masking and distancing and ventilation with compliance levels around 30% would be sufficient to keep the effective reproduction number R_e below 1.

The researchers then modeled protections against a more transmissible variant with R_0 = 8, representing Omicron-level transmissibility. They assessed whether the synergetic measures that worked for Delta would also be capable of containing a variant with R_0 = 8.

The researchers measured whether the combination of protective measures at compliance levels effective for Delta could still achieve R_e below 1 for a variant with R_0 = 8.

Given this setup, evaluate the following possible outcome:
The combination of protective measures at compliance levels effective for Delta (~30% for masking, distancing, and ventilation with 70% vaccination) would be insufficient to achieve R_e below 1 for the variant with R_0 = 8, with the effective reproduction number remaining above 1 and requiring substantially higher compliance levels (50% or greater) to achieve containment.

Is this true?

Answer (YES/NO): NO